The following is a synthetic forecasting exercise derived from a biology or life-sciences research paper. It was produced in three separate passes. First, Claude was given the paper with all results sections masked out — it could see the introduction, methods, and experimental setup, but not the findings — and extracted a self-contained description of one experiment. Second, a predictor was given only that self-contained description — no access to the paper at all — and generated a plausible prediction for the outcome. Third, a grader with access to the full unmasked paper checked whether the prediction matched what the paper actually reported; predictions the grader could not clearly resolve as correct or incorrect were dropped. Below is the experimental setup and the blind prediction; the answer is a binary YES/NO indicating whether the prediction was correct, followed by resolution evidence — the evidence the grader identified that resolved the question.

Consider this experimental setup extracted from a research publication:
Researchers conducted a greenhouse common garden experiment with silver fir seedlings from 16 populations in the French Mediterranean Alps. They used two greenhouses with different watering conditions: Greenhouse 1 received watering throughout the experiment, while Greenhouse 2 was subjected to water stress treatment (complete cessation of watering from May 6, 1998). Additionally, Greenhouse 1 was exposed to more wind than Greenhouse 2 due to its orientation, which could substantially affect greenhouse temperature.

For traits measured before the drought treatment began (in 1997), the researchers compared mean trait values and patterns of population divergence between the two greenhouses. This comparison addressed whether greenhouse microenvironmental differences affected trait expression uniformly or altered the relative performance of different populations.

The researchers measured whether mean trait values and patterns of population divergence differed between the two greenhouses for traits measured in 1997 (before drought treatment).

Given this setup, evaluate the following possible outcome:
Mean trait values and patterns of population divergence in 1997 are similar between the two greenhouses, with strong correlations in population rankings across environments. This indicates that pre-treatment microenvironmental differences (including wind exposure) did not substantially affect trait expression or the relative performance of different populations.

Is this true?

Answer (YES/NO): NO